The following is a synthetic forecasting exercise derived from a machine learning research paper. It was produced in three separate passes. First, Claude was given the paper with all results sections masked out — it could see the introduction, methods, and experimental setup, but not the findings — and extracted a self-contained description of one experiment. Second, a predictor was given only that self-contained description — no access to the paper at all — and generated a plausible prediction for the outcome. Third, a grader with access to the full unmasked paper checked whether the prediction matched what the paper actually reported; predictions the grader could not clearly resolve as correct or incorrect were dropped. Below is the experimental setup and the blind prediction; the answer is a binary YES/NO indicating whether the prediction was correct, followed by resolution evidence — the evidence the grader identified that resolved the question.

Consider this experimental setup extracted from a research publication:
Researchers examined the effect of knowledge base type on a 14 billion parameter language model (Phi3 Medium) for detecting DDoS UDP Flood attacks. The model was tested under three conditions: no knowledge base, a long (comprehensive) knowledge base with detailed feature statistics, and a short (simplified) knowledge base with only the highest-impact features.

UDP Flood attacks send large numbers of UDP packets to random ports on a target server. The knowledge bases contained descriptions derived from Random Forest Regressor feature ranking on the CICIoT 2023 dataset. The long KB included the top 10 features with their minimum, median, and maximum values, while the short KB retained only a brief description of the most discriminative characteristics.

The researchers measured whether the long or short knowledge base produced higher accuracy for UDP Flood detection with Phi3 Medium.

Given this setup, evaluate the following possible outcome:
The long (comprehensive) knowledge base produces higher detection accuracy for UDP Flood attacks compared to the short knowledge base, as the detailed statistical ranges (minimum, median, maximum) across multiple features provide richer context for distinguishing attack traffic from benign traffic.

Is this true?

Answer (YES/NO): NO